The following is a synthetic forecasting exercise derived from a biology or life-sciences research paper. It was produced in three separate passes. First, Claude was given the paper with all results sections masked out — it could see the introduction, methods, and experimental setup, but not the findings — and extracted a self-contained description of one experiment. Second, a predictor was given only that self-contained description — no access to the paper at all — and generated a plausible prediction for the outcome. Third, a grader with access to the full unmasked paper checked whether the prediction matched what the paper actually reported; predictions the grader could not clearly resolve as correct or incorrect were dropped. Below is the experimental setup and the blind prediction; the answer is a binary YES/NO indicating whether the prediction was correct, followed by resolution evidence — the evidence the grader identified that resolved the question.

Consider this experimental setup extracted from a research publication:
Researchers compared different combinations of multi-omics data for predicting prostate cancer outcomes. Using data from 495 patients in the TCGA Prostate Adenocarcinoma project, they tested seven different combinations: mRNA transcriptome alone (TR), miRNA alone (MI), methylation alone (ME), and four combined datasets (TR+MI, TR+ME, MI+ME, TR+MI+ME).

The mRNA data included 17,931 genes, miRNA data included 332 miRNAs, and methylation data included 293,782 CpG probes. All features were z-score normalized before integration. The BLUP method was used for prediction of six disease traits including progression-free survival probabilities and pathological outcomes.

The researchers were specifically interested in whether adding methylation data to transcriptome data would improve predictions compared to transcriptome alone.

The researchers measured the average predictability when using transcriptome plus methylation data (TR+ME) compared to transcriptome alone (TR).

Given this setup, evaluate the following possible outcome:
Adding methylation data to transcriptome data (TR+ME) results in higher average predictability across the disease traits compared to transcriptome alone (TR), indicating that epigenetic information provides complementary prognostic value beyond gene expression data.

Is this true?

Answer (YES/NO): NO